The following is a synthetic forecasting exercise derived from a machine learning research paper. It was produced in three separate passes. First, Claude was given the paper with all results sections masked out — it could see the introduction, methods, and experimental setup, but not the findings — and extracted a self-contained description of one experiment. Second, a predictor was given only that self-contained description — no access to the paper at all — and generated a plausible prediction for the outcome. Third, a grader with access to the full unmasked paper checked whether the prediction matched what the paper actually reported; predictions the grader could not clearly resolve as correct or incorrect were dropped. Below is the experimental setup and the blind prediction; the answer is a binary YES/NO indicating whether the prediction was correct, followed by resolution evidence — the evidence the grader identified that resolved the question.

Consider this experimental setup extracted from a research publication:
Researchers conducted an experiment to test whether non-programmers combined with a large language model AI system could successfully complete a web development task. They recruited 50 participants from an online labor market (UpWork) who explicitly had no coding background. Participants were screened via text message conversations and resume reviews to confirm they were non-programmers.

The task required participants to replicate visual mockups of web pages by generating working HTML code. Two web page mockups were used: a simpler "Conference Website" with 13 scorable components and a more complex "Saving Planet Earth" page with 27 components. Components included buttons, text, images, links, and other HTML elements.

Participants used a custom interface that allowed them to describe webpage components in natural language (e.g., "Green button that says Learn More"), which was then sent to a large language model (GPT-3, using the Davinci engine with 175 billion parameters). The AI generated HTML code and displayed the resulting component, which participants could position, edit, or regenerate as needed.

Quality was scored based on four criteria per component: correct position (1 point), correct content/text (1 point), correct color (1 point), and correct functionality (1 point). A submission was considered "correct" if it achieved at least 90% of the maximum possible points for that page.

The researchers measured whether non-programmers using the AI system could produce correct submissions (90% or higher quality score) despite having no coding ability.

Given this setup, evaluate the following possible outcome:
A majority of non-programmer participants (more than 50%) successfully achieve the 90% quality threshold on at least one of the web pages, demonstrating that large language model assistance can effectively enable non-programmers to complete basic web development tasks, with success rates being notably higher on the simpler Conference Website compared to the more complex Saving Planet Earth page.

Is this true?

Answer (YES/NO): NO